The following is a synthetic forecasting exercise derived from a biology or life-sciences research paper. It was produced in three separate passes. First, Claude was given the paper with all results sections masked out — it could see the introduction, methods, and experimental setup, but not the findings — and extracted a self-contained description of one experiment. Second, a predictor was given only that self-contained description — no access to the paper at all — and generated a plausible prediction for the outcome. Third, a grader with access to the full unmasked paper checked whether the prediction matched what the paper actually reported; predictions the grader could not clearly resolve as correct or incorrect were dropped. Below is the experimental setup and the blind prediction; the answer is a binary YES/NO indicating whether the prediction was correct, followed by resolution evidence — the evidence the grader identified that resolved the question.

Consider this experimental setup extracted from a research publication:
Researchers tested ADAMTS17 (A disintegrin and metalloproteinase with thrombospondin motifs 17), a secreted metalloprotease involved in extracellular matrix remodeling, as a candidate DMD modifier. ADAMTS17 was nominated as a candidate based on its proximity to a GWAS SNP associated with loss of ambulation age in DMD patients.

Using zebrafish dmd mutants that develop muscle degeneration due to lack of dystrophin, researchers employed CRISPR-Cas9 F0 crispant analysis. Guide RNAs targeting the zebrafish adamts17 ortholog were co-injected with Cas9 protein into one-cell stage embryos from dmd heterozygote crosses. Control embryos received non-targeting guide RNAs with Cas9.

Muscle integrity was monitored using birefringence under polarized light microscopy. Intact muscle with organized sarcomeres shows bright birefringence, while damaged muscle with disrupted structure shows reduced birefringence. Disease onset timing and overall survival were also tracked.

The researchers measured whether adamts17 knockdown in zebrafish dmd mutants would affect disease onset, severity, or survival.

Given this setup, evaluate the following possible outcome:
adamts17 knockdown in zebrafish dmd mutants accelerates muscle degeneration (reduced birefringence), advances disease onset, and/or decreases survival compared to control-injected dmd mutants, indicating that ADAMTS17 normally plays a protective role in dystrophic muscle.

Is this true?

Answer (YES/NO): NO